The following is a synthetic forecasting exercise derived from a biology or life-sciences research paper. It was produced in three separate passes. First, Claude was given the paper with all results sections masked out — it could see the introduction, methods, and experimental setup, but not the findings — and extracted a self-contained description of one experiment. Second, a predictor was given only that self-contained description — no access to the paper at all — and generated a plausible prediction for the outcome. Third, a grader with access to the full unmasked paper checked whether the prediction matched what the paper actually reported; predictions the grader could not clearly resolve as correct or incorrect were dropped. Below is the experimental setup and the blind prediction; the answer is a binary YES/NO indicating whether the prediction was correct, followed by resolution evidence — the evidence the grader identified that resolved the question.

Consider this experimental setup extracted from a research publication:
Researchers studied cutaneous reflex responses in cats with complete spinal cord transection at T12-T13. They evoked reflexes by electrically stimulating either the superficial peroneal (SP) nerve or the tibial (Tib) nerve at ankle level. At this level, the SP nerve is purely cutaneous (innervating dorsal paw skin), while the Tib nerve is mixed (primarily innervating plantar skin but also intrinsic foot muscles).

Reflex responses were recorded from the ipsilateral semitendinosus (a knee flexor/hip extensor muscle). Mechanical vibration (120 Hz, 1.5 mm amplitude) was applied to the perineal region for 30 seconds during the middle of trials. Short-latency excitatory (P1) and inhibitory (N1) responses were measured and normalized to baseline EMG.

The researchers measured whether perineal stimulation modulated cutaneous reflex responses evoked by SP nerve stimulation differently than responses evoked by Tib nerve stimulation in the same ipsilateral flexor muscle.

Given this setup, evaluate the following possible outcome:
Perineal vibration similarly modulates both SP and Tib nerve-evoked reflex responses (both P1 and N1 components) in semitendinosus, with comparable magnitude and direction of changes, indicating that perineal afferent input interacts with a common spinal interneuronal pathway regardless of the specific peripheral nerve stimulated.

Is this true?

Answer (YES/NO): NO